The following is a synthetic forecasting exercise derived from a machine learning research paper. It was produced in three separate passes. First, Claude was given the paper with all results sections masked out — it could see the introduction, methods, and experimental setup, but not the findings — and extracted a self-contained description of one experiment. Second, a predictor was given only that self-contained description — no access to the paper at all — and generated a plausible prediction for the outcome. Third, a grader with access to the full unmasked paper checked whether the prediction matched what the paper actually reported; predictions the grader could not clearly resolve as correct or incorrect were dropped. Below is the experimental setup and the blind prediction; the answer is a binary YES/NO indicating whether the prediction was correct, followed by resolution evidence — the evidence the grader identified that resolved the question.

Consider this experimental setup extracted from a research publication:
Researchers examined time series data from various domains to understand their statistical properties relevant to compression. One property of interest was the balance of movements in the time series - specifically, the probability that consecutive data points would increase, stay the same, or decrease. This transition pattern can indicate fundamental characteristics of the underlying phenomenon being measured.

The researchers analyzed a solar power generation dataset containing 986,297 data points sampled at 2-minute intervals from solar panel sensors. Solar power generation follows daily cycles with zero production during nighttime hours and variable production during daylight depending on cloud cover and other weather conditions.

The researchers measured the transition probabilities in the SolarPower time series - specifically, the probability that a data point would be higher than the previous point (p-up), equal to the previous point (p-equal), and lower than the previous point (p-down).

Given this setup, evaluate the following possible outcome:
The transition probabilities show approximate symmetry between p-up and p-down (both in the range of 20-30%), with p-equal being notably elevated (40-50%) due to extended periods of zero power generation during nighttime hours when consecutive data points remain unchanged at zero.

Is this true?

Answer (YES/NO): NO